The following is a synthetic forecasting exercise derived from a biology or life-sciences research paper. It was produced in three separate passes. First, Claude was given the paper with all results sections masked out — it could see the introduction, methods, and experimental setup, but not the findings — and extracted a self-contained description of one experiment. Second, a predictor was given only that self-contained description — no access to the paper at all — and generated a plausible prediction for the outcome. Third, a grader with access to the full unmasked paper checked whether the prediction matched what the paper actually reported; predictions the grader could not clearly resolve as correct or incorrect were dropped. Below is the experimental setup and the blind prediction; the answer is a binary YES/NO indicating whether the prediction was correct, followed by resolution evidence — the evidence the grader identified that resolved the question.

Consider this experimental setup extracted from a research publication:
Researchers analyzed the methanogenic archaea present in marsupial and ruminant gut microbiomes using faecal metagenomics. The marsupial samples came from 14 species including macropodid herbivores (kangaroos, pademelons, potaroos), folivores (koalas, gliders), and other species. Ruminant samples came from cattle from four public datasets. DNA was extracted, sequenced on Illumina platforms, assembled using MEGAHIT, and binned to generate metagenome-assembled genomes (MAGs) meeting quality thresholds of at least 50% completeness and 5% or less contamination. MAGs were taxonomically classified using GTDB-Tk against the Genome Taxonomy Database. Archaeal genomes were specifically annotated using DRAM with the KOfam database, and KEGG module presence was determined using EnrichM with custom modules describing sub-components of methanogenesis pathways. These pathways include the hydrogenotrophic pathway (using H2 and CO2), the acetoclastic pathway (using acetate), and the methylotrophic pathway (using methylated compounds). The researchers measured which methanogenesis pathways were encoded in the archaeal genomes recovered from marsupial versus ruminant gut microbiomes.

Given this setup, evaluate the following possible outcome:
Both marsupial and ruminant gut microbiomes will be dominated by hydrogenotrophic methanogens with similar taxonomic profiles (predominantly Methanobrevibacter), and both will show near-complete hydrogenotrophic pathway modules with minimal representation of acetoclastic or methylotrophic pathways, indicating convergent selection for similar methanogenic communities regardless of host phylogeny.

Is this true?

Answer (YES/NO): NO